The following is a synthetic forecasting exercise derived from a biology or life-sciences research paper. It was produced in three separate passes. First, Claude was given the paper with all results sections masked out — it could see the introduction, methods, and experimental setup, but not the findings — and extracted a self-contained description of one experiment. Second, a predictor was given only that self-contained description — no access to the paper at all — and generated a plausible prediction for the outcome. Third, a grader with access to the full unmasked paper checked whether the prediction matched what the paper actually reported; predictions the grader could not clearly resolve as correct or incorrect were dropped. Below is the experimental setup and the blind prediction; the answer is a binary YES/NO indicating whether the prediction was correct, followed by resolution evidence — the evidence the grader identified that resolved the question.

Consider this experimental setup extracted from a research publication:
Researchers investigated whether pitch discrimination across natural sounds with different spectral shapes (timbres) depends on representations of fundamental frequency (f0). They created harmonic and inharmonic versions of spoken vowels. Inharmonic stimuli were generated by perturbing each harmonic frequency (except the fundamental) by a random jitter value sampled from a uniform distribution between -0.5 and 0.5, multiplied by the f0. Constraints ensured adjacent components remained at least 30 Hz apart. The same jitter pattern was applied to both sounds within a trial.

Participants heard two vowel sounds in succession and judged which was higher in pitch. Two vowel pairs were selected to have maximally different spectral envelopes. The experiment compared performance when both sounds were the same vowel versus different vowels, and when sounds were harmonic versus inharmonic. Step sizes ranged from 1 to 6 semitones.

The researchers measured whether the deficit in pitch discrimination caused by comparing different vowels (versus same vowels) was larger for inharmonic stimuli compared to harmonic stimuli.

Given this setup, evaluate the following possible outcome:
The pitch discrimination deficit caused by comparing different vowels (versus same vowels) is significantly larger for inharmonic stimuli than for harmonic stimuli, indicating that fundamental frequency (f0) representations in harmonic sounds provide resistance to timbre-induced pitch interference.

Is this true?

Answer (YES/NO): NO